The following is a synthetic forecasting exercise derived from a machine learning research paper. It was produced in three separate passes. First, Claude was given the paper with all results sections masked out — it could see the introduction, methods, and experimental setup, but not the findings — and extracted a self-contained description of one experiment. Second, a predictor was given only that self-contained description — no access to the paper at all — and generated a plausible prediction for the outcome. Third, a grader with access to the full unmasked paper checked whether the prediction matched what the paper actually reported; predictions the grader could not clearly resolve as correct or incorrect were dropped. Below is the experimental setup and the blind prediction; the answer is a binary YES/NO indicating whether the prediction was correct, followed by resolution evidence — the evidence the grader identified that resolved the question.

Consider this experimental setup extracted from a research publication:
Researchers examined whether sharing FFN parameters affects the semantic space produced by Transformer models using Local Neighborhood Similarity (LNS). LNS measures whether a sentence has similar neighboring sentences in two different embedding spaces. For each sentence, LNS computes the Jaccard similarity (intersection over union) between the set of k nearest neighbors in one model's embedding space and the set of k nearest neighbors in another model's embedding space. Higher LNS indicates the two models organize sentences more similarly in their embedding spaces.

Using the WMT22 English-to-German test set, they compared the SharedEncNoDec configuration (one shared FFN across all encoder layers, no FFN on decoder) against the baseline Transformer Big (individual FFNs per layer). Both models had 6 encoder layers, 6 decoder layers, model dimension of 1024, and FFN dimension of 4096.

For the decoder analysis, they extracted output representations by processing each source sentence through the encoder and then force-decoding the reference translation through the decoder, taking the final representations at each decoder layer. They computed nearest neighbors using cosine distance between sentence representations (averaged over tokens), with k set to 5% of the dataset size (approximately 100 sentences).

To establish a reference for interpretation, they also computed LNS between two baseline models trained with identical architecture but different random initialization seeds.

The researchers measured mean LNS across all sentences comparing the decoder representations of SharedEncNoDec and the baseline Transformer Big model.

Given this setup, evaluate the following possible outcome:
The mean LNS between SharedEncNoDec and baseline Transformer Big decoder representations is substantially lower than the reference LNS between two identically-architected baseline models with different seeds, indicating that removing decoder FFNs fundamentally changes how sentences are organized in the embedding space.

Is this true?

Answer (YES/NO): NO